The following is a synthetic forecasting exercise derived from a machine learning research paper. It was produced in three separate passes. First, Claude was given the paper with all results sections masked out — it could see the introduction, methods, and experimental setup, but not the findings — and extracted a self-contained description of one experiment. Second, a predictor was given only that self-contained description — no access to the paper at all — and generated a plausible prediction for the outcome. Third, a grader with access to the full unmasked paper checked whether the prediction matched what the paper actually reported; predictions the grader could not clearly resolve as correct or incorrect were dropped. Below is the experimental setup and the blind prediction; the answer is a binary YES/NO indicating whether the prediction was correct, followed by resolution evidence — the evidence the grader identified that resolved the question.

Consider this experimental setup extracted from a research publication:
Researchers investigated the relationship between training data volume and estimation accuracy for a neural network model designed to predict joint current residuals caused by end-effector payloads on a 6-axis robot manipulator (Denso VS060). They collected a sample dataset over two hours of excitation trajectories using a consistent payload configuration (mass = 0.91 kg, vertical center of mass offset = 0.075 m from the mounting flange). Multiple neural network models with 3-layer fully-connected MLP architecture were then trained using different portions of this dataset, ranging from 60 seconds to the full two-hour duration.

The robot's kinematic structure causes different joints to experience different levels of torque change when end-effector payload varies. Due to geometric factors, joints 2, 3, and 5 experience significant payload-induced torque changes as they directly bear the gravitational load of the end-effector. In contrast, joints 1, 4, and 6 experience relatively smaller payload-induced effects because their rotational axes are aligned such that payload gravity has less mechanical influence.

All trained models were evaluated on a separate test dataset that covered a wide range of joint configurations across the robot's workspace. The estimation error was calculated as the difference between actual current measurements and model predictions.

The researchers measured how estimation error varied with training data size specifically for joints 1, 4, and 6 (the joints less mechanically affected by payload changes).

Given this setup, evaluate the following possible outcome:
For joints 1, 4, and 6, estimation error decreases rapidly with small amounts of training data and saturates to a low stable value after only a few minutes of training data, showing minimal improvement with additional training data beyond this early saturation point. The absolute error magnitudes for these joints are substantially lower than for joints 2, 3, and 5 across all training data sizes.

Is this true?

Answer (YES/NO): NO